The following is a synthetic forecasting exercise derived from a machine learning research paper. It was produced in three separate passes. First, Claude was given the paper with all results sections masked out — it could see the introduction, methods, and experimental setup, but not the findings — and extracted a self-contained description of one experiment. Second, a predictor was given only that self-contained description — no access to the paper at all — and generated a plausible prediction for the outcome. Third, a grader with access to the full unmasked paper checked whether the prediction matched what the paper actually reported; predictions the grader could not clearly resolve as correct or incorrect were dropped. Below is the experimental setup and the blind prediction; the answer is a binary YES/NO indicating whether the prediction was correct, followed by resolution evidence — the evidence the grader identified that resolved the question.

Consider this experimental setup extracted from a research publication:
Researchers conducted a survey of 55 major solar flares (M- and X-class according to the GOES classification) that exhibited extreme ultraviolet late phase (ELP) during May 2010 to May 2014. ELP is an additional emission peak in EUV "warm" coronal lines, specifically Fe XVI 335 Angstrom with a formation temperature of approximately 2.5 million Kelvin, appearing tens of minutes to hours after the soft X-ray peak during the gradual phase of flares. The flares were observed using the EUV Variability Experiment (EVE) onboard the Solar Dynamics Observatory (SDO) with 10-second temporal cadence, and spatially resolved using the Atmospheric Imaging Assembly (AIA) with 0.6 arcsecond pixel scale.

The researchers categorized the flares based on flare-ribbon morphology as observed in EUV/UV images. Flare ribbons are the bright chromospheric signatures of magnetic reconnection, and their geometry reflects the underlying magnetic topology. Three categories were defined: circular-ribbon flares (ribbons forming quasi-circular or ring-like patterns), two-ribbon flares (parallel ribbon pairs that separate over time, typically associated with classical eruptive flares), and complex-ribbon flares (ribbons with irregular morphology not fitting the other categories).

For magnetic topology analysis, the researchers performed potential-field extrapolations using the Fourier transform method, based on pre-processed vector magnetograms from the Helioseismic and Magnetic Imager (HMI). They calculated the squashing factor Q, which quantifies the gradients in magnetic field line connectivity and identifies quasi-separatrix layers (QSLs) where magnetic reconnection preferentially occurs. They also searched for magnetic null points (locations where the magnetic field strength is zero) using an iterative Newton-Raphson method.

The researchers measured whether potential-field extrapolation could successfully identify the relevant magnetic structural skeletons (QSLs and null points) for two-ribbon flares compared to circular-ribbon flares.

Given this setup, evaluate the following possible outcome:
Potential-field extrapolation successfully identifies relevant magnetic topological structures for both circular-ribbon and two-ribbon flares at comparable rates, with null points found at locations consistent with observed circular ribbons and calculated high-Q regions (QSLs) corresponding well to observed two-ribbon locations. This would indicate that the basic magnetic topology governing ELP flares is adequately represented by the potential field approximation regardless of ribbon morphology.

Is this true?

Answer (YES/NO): NO